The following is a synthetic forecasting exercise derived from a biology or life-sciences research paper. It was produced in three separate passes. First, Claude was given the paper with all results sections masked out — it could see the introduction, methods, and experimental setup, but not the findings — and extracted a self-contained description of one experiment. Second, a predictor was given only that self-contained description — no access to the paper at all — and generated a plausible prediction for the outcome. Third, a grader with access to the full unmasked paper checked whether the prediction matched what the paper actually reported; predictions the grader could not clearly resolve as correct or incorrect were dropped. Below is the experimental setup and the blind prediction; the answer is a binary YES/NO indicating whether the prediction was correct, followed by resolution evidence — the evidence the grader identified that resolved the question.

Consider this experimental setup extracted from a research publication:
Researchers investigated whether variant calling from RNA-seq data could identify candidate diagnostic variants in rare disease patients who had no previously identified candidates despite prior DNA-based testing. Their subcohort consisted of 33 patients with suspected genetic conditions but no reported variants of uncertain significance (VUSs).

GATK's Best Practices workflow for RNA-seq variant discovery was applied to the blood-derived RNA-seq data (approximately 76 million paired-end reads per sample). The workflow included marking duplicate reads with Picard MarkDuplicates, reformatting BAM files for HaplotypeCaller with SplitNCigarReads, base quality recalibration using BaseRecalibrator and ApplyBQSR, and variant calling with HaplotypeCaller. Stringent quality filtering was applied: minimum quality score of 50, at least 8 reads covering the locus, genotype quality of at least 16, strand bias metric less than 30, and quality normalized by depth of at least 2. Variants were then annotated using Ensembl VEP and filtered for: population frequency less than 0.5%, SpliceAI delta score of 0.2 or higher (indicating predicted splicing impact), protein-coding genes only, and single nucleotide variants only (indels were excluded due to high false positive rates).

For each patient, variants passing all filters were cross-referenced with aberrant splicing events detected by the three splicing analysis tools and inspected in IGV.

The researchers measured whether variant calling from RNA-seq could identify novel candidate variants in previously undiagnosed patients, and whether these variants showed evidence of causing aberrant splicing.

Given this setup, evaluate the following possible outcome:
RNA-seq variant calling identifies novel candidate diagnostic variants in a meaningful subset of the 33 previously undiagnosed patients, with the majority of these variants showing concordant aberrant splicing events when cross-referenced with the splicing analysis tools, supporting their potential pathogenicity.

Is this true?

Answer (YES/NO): NO